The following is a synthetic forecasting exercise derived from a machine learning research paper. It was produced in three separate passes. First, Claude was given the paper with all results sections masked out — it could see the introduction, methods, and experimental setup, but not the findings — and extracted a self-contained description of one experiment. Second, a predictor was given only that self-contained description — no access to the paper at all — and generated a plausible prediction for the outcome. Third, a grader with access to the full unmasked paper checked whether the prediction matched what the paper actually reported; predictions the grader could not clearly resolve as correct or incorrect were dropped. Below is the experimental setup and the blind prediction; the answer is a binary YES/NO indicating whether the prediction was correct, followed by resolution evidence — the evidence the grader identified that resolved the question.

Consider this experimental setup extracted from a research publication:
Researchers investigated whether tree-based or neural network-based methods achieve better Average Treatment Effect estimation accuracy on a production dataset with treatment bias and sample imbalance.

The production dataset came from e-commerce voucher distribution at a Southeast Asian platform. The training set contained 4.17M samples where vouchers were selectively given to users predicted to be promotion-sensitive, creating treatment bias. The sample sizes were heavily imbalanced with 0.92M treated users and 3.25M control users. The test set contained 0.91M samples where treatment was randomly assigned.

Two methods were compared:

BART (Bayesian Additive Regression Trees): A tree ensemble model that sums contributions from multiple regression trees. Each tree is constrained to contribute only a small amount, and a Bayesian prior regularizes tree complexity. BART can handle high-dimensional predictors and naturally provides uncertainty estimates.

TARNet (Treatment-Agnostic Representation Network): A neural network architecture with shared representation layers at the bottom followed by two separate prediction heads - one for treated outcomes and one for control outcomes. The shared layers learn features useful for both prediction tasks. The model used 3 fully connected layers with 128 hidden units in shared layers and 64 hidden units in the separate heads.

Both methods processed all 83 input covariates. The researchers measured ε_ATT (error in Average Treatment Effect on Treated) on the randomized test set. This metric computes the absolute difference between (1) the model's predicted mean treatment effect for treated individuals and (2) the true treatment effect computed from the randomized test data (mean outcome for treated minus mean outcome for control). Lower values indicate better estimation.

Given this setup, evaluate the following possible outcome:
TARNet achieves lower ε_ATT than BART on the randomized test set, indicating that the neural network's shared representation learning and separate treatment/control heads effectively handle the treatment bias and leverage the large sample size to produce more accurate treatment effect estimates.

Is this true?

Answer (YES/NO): YES